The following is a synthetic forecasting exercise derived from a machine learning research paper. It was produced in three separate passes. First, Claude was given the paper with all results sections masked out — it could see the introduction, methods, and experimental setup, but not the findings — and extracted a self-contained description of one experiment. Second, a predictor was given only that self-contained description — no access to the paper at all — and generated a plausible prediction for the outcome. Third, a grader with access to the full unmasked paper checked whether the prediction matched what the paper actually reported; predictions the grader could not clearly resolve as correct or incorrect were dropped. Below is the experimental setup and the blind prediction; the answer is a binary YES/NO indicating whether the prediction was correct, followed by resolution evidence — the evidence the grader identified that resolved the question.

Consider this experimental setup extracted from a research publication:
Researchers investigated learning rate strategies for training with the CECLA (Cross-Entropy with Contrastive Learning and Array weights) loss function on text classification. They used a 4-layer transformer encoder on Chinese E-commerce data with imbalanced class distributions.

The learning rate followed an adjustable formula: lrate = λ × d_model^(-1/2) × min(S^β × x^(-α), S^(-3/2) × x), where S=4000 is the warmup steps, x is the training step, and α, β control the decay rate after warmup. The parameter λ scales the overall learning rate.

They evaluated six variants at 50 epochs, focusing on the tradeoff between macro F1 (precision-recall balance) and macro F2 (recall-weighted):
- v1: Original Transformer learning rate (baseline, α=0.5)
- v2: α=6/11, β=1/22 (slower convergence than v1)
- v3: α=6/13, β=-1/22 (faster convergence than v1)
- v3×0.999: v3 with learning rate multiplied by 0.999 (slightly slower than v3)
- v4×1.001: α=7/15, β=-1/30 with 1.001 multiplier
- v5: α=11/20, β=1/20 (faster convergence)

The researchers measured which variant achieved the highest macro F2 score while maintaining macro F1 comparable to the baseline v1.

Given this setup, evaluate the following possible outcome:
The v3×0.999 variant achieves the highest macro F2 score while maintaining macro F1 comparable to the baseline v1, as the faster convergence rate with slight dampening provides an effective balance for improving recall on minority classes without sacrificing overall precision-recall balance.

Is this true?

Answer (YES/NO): YES